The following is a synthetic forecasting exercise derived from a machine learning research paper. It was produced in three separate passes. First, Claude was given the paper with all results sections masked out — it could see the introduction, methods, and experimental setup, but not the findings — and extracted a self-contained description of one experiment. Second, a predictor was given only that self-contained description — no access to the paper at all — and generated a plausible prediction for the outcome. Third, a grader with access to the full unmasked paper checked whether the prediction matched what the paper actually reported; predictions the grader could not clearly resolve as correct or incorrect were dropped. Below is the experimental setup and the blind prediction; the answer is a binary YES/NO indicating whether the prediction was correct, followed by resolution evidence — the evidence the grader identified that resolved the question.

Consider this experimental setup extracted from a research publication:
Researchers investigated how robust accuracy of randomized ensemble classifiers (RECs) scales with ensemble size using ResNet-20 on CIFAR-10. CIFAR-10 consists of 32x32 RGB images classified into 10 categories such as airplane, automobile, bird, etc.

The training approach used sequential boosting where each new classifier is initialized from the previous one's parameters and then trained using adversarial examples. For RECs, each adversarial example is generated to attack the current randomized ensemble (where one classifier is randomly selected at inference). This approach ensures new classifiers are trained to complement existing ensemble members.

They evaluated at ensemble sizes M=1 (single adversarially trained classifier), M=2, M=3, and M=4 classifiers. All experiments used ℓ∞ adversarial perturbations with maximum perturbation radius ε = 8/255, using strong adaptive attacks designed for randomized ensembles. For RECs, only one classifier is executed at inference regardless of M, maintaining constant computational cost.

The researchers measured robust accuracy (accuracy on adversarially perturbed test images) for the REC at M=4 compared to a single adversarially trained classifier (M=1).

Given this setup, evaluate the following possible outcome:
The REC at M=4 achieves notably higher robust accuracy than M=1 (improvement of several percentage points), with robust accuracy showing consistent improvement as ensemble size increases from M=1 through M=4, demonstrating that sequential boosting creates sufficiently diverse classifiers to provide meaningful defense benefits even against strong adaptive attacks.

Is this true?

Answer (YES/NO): YES